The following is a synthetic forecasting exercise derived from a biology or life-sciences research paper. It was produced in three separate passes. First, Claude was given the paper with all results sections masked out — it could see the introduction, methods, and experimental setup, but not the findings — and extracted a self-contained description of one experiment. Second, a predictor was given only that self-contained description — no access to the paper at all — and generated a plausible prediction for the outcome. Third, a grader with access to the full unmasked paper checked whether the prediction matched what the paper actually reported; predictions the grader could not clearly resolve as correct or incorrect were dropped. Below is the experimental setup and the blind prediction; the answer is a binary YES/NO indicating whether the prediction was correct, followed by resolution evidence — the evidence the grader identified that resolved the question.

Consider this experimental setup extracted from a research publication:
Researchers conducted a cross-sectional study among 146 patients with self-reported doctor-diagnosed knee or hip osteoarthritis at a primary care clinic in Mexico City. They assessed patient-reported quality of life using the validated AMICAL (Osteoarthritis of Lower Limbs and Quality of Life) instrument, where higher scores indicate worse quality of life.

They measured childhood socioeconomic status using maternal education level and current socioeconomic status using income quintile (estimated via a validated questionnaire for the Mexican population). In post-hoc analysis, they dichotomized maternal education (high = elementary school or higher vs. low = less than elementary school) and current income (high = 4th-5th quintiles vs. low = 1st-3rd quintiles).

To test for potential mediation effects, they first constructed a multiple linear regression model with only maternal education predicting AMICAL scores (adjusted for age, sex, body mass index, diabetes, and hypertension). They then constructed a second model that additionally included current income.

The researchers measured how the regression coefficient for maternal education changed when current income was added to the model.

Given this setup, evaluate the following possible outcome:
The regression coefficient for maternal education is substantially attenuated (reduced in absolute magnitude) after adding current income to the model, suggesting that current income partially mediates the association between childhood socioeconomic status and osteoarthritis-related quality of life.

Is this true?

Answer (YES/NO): NO